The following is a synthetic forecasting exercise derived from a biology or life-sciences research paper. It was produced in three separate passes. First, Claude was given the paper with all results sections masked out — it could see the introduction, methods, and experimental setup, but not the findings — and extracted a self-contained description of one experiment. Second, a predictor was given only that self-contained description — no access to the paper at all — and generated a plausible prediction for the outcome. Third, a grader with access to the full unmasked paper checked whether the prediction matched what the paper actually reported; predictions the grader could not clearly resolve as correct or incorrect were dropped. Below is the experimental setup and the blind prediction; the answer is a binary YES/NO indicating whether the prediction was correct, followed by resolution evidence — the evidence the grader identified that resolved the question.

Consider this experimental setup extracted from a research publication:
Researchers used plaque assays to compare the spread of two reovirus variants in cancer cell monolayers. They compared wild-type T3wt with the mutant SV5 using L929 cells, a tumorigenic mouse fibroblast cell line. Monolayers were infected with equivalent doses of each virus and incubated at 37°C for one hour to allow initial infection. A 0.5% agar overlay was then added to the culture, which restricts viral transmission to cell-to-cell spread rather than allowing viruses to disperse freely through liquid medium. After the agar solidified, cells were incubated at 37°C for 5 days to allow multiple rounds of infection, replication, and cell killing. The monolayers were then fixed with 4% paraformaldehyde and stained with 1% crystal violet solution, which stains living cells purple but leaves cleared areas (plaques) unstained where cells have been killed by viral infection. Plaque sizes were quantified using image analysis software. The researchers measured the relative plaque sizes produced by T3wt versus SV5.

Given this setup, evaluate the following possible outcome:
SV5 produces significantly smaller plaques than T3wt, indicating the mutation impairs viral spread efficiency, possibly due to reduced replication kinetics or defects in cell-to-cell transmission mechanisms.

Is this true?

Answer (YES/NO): NO